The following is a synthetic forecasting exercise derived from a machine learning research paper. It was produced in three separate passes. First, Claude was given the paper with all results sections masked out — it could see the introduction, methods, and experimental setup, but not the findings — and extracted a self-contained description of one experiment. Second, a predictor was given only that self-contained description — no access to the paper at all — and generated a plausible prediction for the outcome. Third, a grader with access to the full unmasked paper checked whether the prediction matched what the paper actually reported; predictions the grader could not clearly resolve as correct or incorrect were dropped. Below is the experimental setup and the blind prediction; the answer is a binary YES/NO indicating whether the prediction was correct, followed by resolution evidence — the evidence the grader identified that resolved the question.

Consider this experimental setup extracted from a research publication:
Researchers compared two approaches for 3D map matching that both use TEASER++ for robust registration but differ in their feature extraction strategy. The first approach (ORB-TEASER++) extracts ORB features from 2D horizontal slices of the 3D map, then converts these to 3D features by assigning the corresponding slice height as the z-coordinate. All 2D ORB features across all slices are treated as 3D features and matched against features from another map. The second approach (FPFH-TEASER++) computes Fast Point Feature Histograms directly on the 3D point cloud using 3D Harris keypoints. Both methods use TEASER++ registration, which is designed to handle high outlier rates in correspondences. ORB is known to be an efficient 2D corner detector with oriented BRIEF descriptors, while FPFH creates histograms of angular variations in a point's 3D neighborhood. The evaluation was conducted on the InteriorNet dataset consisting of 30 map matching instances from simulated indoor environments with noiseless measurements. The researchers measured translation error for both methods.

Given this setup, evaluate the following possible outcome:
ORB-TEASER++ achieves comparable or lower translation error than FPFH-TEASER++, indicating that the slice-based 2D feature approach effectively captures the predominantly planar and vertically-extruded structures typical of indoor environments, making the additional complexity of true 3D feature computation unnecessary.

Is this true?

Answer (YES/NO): NO